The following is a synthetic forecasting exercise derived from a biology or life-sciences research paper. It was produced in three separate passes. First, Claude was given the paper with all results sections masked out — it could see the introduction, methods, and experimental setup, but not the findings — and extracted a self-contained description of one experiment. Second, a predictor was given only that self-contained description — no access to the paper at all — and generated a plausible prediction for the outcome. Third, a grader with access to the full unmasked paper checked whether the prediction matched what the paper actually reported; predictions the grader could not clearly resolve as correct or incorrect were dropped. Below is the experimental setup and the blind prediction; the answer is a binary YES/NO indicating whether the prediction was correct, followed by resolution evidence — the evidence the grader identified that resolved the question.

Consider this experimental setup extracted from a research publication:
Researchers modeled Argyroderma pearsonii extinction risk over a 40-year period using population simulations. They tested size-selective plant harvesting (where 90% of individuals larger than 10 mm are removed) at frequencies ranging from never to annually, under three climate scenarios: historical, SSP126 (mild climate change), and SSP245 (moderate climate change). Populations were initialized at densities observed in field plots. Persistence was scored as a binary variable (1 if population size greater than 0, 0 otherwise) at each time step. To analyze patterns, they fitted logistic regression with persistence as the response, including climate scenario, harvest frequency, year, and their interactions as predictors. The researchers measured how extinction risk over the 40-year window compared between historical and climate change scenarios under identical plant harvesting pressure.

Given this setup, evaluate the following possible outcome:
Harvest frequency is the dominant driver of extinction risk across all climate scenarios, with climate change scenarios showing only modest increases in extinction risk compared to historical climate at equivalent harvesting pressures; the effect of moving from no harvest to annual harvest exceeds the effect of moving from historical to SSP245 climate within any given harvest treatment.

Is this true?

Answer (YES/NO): NO